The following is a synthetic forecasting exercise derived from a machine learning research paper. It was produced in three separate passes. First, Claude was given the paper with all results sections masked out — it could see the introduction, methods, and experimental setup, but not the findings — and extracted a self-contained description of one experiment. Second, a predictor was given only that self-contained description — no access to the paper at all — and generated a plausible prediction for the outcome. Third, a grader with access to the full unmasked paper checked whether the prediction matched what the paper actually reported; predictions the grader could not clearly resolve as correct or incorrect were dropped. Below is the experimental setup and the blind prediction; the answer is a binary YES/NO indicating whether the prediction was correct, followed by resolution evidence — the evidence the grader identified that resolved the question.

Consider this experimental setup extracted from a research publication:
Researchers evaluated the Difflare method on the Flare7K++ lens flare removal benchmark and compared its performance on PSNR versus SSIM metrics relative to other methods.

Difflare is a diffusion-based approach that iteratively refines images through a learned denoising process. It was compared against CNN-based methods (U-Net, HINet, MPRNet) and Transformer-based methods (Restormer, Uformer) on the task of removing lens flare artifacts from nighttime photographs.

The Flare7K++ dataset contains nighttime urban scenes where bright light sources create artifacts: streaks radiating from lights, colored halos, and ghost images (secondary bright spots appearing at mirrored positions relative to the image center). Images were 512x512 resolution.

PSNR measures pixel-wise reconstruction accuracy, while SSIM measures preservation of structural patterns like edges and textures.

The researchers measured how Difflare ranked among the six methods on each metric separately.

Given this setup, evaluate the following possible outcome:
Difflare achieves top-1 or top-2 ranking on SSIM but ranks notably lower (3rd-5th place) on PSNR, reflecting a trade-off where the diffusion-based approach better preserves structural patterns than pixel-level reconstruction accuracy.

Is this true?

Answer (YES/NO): NO